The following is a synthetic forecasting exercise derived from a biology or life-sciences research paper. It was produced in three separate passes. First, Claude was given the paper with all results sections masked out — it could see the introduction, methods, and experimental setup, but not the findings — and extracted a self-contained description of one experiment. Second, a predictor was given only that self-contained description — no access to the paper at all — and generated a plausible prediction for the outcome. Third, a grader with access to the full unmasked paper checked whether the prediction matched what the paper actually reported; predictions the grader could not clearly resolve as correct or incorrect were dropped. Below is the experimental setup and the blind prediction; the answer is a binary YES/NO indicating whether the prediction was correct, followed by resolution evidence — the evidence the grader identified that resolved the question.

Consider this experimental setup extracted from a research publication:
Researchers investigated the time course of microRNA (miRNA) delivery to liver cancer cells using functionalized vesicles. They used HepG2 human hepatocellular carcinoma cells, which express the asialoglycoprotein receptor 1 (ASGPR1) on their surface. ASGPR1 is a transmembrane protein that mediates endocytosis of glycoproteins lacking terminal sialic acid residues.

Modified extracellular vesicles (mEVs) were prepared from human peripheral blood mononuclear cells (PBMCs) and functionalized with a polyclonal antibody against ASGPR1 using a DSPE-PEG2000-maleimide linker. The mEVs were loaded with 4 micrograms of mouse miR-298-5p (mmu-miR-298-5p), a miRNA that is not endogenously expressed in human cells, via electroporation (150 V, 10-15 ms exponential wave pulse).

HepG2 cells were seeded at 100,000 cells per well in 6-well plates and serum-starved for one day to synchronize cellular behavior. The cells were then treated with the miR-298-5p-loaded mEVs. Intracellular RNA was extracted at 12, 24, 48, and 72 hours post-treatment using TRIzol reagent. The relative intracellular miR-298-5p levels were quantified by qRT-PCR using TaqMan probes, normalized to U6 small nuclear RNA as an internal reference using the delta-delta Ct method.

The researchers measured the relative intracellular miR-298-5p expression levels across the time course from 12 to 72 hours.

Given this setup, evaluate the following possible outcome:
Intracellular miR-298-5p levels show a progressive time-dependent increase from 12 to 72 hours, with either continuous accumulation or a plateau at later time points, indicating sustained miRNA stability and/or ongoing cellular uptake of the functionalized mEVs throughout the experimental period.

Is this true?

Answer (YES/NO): YES